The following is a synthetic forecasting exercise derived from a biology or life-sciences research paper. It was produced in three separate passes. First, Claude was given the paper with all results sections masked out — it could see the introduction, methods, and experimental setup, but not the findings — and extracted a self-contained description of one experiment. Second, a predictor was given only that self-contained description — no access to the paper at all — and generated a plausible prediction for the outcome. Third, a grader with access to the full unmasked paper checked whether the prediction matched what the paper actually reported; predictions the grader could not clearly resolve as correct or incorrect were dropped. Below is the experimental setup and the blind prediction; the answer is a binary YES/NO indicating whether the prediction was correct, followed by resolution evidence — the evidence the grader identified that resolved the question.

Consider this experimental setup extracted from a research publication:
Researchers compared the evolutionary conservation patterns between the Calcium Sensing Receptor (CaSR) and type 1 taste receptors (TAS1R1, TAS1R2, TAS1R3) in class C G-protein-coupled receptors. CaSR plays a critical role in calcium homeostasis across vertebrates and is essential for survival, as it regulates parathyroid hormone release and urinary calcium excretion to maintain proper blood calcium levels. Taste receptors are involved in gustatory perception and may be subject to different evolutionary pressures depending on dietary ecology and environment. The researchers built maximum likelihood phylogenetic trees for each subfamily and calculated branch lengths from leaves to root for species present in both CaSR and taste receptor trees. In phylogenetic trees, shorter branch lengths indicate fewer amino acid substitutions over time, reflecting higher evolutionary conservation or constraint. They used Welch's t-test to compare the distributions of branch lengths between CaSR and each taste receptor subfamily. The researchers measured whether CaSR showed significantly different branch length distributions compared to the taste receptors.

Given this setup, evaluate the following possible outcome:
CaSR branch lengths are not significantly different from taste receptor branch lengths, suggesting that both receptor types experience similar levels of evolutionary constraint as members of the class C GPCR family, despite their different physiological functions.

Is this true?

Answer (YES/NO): NO